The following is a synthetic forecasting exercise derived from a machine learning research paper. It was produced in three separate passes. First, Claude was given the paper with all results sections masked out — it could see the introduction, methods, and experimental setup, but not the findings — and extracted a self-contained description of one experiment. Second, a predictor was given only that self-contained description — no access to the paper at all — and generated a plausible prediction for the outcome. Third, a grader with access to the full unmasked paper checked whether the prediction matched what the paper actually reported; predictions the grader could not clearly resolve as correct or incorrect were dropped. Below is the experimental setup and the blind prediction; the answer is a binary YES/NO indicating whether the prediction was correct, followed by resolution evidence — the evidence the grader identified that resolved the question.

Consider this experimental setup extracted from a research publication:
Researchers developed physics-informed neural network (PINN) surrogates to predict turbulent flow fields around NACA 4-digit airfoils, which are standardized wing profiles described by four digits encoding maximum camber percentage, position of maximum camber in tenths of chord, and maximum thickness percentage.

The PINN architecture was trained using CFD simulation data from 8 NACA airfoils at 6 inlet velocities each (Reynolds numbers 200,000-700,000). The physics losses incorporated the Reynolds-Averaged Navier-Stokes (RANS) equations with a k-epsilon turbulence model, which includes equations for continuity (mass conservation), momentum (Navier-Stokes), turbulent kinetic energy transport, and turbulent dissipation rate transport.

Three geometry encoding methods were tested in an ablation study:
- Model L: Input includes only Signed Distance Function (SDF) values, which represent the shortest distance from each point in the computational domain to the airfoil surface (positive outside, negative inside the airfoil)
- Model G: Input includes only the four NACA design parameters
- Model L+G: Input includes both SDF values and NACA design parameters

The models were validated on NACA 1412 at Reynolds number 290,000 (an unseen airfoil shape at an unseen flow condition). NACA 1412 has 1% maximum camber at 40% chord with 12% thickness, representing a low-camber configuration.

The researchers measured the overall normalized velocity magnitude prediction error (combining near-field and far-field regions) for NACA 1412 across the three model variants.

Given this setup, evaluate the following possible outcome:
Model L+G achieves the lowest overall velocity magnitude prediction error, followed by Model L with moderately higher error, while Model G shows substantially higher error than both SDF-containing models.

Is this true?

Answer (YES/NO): NO